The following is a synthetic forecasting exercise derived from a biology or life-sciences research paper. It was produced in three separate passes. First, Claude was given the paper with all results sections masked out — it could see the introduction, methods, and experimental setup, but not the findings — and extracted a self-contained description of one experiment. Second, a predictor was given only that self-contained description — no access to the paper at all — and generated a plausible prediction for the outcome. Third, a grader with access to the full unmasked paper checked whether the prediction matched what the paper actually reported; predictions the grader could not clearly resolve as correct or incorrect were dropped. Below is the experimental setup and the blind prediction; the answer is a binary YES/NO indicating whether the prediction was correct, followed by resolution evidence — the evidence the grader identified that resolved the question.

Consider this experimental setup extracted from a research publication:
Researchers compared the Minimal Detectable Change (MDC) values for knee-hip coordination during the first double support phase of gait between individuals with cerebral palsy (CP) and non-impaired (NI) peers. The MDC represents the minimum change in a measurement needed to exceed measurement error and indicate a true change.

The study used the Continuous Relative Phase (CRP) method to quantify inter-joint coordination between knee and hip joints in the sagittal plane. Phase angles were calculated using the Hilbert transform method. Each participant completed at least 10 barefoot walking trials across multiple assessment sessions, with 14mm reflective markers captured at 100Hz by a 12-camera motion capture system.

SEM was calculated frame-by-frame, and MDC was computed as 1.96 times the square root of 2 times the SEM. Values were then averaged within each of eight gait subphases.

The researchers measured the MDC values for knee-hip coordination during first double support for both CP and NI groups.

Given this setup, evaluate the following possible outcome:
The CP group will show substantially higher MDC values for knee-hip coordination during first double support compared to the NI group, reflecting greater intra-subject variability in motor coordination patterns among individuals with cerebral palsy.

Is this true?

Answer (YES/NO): YES